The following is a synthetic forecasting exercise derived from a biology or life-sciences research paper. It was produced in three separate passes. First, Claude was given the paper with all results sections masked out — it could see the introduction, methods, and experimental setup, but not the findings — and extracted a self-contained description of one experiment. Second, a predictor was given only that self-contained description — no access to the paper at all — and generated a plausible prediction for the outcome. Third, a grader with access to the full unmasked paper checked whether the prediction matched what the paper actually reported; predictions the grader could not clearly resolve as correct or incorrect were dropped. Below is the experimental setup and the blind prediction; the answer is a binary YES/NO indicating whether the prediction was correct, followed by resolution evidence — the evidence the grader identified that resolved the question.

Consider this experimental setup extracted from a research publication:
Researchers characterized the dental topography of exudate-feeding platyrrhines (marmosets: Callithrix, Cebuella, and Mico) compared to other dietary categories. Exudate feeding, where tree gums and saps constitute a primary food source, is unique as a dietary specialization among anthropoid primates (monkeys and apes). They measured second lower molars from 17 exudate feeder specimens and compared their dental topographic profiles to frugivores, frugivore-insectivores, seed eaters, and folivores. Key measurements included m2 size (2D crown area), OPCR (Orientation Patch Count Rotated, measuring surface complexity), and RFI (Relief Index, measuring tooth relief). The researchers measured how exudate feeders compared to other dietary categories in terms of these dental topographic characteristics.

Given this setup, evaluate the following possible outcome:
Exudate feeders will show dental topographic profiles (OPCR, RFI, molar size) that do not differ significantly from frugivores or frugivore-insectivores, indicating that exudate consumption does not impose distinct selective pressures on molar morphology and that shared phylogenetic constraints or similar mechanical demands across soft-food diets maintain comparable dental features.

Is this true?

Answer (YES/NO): NO